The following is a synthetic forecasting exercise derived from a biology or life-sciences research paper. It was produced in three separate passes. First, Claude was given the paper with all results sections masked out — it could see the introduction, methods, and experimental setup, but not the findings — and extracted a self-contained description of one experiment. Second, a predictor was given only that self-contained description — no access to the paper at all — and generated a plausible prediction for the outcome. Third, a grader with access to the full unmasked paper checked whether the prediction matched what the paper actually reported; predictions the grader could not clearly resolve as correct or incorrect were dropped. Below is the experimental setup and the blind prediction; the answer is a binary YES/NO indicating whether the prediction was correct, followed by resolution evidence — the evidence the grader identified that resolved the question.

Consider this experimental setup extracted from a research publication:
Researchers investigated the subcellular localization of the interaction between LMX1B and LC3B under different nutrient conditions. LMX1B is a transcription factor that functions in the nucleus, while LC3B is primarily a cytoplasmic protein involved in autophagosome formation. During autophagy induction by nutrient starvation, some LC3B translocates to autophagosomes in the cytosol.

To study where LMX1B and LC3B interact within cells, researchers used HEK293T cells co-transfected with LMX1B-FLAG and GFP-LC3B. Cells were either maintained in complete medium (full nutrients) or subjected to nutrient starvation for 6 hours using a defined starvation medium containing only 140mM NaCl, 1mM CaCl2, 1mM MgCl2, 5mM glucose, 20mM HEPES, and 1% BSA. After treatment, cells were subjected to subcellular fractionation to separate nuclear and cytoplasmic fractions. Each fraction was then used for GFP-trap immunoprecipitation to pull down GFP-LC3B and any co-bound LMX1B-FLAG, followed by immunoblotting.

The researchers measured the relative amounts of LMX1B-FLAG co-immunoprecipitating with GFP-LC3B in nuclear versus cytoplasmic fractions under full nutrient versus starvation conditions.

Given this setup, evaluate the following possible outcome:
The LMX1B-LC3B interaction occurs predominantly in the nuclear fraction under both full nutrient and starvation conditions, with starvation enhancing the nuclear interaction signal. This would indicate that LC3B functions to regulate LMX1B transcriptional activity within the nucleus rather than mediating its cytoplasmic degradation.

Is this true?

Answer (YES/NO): NO